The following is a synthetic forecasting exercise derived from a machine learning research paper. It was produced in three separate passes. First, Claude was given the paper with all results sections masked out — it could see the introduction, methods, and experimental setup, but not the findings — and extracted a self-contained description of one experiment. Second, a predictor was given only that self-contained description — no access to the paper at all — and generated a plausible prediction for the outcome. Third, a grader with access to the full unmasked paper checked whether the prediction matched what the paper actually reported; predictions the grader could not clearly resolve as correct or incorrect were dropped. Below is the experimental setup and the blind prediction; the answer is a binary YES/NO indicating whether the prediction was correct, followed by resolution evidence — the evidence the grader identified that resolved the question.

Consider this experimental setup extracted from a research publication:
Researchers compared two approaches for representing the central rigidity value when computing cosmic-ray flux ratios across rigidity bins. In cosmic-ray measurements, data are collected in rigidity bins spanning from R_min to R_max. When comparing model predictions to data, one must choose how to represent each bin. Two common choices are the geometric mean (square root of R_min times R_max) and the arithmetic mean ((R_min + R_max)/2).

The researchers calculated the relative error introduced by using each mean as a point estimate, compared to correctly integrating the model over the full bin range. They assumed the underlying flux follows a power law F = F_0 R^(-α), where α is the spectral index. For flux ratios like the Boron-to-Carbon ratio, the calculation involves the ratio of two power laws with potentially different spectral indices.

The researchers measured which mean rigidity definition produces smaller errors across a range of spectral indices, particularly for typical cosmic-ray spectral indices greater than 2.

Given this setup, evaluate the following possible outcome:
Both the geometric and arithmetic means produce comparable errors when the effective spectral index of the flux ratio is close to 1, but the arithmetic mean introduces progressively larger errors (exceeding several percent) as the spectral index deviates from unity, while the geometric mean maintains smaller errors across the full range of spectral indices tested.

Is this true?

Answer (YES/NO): NO